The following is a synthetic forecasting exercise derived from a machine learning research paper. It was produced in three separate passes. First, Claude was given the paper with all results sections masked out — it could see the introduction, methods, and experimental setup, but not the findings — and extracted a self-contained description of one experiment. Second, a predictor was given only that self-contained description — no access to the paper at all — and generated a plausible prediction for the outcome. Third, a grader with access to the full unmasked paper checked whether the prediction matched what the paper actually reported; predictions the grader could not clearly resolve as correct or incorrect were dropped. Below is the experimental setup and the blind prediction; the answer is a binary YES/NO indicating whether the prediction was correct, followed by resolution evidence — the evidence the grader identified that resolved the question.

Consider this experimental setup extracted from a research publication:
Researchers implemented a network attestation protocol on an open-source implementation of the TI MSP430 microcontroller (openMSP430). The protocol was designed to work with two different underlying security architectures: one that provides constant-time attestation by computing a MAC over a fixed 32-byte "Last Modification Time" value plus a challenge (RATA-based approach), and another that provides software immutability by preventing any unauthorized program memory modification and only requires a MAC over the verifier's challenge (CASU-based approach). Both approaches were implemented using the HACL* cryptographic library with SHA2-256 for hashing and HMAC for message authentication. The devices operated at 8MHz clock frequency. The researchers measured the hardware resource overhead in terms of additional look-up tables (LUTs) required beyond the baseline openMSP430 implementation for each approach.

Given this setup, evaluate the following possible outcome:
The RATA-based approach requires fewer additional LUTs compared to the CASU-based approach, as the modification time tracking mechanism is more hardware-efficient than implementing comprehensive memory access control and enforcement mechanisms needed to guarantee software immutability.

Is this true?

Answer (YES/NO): YES